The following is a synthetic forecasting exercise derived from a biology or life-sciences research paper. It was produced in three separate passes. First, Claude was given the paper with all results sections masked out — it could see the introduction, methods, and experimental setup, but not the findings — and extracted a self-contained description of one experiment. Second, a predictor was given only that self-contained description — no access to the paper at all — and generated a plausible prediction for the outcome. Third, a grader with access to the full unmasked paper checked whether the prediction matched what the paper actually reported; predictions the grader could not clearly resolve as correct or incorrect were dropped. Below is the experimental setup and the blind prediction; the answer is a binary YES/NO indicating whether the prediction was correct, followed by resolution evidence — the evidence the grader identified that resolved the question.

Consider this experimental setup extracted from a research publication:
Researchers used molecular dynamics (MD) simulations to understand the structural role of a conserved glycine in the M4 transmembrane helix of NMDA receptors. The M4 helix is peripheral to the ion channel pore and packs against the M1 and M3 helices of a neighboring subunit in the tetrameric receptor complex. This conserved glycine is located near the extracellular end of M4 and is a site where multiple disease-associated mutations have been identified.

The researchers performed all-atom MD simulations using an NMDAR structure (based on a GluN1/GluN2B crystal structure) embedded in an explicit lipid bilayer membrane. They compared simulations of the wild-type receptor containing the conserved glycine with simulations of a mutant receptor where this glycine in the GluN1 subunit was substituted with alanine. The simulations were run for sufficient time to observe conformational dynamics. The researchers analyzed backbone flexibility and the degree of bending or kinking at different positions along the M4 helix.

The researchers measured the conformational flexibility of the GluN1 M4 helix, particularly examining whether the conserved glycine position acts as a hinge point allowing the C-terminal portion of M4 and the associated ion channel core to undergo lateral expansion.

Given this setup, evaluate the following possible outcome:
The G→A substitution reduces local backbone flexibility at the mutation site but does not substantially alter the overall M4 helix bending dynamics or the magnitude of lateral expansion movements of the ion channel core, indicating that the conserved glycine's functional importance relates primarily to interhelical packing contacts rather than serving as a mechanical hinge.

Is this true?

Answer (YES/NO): NO